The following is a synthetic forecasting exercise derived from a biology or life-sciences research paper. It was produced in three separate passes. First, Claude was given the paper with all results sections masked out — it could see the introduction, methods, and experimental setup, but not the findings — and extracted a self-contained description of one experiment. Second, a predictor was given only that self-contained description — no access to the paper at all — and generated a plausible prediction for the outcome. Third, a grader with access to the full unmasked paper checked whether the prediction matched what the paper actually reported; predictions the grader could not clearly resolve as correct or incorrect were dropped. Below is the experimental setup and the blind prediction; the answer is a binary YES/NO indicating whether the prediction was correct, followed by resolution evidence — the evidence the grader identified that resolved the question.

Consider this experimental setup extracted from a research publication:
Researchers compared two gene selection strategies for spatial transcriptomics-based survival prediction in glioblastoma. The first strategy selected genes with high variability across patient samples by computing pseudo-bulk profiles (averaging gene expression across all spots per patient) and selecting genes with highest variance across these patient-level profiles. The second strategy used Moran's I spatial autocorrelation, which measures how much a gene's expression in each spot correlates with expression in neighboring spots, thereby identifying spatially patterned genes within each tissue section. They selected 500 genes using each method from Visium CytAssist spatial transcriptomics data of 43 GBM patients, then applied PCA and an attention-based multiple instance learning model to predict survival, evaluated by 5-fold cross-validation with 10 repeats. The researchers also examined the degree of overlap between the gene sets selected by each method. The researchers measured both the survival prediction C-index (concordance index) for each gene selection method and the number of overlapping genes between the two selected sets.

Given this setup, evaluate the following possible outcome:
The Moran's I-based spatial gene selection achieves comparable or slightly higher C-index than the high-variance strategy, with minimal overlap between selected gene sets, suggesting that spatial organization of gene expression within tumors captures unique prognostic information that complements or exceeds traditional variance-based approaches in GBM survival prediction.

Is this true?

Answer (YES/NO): NO